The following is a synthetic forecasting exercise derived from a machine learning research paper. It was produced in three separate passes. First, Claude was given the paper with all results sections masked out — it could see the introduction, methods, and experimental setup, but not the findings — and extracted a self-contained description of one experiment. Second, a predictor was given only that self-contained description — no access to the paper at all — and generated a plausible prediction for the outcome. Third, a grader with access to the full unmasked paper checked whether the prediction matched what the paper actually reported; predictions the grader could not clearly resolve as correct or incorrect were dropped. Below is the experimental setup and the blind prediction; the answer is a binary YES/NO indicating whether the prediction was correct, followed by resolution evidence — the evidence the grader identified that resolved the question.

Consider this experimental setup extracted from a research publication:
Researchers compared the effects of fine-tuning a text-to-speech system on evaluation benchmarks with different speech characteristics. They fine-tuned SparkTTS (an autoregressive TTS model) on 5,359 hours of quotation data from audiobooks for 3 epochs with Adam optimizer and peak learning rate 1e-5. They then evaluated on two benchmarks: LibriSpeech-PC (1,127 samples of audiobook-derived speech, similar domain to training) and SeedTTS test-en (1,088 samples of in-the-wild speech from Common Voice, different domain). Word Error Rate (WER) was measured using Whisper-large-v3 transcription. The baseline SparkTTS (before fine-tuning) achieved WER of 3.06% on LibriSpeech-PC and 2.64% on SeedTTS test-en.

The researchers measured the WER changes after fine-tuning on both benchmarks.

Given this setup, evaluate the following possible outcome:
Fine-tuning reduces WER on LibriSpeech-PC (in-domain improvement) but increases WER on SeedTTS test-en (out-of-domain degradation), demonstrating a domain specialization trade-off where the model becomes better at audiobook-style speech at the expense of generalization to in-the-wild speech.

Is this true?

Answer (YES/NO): NO